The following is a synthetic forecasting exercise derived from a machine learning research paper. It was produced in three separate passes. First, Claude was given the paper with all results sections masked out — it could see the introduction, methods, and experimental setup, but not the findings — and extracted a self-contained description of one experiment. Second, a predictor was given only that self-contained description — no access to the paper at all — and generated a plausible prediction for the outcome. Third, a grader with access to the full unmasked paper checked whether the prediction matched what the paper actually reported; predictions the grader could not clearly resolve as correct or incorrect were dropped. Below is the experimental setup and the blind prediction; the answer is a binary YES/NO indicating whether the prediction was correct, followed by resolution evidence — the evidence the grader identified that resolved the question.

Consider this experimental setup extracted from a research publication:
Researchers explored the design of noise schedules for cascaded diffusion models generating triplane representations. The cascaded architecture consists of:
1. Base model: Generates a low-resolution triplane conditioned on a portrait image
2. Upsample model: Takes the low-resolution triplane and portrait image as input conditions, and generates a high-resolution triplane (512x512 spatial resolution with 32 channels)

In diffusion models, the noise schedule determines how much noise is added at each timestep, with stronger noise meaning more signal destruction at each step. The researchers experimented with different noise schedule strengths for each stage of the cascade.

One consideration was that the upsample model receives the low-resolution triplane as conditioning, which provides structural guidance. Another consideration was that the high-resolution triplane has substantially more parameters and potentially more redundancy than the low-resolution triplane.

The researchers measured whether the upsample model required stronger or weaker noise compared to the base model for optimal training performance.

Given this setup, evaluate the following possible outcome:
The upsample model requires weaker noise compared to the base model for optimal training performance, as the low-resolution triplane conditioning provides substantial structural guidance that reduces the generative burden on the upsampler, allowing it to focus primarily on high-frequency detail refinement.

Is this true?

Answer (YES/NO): NO